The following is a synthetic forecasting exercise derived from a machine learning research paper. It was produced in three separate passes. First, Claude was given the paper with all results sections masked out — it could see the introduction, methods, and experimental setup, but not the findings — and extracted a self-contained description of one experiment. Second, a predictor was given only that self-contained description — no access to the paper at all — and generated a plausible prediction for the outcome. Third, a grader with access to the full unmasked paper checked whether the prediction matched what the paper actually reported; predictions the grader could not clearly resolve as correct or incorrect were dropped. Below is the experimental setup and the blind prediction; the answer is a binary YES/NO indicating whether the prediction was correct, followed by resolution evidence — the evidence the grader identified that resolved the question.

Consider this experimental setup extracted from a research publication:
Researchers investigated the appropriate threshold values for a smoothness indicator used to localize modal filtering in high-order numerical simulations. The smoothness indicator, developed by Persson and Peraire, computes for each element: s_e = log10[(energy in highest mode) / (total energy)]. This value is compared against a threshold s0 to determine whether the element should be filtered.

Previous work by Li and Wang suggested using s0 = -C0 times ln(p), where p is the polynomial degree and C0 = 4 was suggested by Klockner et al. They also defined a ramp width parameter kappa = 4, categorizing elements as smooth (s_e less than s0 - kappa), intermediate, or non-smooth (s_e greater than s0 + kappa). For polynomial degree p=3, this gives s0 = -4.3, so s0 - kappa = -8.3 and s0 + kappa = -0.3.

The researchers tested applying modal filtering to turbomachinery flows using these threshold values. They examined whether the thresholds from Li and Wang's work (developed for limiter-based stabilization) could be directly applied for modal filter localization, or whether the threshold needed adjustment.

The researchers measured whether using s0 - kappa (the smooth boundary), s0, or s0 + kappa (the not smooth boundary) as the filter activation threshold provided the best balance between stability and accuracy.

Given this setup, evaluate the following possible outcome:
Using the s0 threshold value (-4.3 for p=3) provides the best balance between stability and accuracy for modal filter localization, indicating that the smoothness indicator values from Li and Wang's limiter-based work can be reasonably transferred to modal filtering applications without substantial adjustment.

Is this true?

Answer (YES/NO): NO